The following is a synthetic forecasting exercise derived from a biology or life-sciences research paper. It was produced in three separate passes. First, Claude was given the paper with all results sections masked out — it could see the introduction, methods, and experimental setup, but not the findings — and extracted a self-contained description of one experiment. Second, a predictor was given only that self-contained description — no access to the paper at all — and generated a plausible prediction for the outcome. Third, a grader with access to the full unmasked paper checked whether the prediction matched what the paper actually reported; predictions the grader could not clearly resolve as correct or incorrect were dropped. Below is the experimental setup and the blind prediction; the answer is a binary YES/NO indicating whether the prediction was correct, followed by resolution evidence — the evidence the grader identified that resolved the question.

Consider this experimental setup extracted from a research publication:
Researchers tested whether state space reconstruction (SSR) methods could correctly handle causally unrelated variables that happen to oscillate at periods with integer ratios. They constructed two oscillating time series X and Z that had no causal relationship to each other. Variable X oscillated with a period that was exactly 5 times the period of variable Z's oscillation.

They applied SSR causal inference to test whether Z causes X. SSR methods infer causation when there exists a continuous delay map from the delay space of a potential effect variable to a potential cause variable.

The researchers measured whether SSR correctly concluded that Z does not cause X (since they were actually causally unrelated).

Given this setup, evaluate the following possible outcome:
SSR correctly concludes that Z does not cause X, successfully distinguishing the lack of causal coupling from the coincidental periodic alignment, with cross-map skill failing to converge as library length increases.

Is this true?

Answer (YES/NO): NO